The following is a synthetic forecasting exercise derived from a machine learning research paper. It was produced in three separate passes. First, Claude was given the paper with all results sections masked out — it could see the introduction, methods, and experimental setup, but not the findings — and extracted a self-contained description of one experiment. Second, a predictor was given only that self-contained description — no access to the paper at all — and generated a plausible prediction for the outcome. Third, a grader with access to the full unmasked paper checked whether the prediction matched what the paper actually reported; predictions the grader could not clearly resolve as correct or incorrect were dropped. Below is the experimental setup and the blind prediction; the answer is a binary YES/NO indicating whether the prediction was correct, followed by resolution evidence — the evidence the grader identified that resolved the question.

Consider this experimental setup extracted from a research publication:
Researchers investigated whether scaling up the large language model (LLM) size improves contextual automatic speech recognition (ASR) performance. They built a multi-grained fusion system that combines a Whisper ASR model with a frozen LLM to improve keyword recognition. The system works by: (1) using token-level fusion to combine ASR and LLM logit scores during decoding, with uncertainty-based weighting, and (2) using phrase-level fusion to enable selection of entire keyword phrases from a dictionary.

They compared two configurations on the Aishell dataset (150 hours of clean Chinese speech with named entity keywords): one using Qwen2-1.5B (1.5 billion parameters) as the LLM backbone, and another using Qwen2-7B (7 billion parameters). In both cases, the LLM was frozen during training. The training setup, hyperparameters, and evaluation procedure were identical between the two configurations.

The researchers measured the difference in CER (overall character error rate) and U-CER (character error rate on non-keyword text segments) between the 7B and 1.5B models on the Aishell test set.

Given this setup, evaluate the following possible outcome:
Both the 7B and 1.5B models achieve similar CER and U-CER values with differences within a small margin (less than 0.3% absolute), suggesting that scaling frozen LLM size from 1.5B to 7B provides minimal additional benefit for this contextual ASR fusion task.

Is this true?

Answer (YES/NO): YES